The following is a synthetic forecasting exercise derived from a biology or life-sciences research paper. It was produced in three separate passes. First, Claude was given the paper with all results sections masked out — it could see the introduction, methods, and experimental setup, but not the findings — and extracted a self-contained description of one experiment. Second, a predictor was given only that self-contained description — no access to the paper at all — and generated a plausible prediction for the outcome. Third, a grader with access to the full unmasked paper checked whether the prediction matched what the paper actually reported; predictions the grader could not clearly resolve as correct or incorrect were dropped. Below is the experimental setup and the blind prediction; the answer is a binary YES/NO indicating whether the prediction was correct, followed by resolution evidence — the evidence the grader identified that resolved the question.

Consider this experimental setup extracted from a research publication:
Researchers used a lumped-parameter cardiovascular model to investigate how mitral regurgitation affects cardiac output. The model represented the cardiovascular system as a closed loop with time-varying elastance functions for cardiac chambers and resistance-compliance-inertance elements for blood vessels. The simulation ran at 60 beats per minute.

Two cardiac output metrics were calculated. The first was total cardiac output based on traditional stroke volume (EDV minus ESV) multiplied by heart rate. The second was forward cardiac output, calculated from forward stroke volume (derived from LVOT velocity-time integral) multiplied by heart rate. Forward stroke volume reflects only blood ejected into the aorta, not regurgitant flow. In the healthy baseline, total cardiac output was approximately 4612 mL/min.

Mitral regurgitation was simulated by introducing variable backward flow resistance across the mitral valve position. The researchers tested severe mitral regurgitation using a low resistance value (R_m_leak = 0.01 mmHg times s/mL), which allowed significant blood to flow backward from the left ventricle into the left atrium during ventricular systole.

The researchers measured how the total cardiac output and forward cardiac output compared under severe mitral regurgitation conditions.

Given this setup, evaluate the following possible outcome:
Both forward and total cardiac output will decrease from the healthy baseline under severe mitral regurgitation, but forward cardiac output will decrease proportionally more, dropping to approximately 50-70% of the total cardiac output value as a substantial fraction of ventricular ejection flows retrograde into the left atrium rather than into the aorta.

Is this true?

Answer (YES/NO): NO